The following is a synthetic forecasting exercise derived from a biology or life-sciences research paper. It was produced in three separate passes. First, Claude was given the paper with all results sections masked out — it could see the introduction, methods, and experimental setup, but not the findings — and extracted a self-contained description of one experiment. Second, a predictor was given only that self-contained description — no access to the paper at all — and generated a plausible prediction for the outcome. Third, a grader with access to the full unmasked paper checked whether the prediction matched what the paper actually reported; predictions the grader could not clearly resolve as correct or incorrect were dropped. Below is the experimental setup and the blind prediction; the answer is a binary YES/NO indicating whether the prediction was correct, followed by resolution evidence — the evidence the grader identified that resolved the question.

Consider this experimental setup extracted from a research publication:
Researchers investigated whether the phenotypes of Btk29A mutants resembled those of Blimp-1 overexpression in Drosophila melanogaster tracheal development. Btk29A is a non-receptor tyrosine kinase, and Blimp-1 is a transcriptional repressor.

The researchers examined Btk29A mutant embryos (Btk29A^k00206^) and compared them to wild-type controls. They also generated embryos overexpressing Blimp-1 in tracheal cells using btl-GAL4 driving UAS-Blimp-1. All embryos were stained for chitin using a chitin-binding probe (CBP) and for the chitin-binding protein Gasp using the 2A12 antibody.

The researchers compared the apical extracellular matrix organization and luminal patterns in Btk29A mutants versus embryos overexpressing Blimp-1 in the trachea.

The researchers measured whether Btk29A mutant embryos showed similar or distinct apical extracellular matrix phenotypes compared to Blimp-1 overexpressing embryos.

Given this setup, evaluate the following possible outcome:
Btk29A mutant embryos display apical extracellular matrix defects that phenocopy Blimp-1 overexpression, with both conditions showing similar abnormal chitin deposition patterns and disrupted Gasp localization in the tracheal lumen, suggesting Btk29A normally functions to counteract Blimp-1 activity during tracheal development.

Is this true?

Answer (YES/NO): NO